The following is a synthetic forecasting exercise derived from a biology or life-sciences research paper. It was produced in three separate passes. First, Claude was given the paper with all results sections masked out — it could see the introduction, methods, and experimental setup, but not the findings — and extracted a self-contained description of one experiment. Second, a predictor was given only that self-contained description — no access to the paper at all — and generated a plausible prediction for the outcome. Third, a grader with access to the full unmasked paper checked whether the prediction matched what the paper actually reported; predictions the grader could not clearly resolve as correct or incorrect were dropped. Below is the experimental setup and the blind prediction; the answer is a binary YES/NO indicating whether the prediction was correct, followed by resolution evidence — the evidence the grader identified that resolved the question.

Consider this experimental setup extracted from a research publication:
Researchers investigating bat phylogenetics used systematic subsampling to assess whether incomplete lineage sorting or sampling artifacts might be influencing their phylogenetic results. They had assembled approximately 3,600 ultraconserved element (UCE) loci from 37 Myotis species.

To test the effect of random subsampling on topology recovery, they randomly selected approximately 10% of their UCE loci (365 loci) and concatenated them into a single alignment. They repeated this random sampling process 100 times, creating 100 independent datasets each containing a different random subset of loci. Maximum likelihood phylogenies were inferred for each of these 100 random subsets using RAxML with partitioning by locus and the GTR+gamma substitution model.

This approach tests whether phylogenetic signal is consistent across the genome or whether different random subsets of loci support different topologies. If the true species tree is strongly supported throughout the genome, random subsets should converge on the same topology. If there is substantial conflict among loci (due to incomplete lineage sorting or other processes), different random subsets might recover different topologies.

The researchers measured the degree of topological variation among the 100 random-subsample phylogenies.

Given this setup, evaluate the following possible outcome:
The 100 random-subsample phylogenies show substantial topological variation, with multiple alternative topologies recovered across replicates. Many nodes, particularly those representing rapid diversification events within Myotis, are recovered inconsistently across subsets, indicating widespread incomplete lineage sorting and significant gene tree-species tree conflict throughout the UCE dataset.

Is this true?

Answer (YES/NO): YES